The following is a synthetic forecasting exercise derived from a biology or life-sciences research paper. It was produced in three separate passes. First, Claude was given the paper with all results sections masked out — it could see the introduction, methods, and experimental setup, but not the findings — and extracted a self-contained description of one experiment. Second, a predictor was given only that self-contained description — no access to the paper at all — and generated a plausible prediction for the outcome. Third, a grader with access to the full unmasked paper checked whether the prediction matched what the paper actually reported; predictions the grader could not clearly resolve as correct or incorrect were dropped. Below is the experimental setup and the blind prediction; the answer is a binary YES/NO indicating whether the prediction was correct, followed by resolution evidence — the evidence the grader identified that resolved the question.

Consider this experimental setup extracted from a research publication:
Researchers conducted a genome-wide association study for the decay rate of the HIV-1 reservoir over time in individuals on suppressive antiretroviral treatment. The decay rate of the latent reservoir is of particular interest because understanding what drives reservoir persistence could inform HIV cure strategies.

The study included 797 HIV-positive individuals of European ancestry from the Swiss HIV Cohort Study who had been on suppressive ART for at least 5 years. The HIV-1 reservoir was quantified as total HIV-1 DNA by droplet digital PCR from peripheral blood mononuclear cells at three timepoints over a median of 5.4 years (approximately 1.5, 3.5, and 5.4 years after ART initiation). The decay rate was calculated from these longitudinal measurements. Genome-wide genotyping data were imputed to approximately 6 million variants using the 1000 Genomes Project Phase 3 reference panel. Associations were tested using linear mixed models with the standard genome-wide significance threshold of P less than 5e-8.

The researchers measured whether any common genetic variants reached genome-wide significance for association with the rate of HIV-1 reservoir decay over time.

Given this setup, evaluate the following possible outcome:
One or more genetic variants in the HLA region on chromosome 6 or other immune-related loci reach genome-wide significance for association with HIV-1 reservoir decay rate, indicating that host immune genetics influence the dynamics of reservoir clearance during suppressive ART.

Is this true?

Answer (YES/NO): NO